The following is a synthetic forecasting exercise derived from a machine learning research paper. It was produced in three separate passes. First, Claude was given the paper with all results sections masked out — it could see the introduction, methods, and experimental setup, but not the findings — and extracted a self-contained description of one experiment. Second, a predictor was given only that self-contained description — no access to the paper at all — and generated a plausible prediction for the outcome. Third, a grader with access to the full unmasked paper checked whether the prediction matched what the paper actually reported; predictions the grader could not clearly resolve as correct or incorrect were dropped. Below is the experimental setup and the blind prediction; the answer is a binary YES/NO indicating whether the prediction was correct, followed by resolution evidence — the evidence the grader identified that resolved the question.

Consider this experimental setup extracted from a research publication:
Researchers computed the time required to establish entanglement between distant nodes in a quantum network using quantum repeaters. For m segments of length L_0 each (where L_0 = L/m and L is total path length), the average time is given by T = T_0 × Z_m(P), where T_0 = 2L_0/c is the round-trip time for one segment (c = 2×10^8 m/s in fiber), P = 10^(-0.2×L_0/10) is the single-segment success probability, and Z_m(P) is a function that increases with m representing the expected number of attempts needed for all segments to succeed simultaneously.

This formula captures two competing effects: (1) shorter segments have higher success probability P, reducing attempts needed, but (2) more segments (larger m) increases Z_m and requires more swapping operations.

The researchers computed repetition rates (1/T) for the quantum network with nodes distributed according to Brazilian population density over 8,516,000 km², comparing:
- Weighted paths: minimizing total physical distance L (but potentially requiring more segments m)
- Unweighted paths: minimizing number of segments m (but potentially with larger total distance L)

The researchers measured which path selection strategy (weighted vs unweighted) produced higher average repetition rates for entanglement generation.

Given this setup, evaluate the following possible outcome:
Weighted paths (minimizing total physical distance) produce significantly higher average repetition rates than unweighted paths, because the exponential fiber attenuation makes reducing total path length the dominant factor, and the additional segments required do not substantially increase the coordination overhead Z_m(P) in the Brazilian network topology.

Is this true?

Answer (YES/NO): YES